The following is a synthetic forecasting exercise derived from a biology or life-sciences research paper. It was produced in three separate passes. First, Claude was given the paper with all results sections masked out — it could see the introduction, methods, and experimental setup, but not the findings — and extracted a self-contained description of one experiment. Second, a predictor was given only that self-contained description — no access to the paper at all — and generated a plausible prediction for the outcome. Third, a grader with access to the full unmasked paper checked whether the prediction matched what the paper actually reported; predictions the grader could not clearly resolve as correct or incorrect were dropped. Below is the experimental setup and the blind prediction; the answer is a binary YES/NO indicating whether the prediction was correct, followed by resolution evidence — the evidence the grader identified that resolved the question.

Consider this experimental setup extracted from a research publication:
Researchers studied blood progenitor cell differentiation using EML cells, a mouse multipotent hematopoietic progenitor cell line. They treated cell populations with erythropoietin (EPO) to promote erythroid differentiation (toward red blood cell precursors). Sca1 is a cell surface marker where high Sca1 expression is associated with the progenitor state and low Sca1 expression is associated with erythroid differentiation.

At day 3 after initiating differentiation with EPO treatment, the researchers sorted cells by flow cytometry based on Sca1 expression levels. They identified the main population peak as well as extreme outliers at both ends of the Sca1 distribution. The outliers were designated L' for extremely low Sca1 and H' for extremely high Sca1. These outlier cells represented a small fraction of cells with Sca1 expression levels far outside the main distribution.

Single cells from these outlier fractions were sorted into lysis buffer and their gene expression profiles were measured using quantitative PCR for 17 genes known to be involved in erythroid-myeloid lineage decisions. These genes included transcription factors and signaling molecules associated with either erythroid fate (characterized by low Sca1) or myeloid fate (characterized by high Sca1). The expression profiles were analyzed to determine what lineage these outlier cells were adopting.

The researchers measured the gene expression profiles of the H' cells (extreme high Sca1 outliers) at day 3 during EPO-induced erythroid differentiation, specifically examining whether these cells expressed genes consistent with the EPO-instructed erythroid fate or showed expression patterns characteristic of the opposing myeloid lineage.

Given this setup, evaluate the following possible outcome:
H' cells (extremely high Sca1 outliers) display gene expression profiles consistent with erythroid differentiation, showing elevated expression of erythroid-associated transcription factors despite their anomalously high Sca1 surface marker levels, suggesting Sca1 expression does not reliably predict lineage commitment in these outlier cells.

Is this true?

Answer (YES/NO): NO